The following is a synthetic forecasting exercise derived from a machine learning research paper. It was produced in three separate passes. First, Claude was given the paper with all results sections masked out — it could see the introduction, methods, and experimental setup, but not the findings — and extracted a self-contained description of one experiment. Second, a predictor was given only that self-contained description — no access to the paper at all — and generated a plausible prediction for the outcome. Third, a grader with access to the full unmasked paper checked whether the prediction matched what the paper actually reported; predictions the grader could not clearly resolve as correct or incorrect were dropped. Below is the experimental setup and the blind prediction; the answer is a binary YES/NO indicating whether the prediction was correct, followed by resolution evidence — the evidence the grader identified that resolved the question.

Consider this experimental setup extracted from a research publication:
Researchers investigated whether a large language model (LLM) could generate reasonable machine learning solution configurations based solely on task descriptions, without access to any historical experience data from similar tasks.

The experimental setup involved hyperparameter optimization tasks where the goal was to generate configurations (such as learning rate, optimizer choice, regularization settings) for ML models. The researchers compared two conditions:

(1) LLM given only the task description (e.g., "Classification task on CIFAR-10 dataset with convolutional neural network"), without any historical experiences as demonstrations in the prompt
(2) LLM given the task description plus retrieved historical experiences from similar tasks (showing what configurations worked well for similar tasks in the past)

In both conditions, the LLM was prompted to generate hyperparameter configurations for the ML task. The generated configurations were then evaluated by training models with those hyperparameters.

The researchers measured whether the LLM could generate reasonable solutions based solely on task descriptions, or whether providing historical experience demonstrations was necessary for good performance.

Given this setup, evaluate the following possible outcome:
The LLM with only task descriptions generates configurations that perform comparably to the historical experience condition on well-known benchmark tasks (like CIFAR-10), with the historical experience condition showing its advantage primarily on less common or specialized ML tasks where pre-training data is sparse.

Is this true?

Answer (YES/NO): NO